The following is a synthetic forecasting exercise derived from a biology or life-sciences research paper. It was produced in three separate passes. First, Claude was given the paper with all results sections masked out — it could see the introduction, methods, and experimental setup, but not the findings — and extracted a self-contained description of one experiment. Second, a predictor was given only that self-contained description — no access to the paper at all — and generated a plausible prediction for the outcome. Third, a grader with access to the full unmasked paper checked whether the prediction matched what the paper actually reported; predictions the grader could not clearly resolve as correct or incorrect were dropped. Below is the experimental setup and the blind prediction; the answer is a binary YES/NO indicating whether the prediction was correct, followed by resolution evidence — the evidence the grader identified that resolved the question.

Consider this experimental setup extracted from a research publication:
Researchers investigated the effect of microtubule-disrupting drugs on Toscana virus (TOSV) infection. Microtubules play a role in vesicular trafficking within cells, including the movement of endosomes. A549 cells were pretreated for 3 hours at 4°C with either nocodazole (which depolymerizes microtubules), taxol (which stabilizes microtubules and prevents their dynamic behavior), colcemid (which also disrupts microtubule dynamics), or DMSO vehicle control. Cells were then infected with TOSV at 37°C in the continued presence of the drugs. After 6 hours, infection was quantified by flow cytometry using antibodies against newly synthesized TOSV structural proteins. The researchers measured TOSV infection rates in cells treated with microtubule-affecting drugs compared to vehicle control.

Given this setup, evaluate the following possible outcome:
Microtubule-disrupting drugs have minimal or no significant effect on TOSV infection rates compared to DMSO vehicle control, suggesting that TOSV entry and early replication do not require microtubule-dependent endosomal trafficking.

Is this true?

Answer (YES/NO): NO